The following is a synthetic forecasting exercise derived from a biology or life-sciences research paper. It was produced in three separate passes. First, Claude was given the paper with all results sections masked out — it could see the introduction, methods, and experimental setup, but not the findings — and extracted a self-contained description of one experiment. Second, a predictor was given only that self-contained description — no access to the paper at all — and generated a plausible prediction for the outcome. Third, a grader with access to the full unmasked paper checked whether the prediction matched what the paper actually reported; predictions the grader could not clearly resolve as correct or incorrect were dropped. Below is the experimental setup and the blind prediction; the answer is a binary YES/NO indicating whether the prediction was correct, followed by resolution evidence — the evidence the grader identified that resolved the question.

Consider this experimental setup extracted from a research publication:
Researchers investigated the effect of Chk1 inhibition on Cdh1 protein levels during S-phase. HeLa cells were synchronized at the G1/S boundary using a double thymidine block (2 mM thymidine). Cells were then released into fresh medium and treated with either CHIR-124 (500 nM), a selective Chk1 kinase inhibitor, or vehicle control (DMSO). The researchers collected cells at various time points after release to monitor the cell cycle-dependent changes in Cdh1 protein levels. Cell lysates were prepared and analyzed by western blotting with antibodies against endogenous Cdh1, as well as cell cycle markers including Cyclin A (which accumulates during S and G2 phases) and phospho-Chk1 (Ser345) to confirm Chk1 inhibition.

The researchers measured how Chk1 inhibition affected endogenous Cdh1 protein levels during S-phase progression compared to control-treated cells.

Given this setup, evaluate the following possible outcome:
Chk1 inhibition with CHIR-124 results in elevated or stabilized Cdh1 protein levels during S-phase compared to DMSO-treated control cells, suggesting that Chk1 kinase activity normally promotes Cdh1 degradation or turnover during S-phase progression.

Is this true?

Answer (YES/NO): YES